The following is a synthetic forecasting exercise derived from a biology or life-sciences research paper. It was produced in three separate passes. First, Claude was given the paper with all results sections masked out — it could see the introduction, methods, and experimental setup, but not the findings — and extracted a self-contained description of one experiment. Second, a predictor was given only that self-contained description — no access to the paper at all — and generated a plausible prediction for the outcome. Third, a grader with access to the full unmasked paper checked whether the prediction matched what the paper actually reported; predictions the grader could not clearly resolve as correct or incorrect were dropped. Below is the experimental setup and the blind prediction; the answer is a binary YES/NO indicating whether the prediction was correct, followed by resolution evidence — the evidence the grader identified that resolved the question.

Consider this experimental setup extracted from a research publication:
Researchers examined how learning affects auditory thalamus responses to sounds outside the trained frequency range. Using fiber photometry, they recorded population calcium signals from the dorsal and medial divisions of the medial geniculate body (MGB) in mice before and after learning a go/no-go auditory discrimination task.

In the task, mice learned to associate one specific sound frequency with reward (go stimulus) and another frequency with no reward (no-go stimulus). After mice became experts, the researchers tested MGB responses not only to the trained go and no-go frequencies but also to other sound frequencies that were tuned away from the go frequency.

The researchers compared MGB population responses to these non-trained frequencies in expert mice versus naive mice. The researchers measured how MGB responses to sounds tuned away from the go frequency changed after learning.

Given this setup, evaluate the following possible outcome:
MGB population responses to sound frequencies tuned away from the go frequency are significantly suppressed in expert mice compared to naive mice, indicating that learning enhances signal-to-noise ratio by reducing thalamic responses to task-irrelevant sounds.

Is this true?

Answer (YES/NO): YES